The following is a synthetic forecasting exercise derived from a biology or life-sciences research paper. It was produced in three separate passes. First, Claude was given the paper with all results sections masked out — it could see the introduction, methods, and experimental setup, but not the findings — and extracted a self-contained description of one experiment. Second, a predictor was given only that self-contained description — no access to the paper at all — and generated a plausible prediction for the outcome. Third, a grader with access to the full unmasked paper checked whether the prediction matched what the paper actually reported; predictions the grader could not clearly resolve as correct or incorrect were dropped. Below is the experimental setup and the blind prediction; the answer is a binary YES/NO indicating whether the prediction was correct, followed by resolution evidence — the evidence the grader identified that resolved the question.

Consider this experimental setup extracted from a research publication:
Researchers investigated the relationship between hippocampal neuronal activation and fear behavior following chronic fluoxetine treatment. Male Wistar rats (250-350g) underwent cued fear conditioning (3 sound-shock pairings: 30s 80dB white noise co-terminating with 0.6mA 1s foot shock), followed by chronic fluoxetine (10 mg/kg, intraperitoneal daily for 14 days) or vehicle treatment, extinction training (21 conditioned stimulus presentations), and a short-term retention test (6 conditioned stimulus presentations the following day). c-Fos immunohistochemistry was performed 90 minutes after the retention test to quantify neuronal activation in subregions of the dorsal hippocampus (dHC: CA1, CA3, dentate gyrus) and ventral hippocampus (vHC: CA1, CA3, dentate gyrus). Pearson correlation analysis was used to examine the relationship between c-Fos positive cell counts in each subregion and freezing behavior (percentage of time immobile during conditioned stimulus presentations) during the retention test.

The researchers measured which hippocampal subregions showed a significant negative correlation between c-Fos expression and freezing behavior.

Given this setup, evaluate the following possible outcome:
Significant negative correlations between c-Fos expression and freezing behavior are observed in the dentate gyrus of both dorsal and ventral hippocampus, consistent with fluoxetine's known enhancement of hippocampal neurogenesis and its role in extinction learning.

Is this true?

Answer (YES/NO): NO